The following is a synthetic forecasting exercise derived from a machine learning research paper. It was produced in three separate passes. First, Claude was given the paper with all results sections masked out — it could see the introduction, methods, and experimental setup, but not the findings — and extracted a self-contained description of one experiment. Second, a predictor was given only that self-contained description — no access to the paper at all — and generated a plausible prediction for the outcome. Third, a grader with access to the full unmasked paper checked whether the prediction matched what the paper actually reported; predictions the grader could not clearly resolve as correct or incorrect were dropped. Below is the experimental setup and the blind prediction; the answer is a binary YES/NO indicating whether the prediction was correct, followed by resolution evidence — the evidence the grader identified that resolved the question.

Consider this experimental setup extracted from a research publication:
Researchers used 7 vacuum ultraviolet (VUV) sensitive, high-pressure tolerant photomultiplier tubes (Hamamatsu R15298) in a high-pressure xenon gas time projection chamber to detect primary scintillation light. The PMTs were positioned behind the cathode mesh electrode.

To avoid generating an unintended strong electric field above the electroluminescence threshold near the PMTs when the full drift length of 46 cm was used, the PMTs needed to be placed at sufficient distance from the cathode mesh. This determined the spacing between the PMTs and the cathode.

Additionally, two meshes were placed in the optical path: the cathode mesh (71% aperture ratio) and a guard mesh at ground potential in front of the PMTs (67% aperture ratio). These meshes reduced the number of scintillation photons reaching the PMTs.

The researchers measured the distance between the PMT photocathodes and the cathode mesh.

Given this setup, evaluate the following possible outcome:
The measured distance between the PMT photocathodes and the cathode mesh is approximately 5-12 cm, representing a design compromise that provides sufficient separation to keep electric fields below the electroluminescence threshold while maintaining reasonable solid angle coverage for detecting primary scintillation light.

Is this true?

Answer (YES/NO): NO